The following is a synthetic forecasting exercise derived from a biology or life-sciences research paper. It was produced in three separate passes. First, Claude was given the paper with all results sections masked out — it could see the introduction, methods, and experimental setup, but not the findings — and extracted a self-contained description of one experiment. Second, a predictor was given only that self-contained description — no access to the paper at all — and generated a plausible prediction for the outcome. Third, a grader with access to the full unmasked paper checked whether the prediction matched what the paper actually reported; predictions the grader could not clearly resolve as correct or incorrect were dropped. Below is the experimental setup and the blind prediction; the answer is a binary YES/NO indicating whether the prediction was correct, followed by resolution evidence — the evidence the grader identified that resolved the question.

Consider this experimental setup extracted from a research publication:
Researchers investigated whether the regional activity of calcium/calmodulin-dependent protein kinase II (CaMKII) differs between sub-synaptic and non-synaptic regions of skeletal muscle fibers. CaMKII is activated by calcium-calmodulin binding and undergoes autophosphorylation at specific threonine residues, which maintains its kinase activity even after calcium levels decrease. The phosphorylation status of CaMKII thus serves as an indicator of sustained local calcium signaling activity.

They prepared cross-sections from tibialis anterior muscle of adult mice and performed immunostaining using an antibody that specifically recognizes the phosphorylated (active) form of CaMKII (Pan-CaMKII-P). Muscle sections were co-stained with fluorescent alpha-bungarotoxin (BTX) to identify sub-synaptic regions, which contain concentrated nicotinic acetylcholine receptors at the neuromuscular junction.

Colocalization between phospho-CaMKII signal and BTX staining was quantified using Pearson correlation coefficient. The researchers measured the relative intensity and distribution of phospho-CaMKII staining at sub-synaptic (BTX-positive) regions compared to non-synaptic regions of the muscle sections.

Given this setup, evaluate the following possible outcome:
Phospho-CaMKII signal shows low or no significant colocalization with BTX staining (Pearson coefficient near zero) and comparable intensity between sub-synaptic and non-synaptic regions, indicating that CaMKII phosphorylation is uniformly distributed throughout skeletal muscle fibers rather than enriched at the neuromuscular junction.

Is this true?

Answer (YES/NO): NO